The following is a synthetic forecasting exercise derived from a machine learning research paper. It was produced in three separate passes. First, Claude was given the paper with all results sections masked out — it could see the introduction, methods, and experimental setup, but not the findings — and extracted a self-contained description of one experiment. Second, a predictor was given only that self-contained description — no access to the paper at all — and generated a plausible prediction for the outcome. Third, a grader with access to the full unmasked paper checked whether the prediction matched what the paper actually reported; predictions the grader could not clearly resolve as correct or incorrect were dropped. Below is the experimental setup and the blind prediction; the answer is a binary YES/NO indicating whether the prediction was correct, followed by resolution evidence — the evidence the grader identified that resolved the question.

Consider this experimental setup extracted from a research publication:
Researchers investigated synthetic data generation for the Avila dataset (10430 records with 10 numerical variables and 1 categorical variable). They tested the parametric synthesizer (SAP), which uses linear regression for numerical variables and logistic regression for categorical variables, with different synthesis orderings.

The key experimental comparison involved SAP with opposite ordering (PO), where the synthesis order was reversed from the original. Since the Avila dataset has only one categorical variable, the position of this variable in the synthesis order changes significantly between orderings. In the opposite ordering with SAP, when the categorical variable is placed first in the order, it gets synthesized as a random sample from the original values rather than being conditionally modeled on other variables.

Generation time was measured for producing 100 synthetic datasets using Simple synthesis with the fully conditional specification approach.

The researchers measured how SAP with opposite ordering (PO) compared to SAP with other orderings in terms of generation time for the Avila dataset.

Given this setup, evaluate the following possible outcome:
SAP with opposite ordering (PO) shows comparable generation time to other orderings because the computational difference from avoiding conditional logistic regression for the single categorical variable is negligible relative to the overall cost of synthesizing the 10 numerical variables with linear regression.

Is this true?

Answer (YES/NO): NO